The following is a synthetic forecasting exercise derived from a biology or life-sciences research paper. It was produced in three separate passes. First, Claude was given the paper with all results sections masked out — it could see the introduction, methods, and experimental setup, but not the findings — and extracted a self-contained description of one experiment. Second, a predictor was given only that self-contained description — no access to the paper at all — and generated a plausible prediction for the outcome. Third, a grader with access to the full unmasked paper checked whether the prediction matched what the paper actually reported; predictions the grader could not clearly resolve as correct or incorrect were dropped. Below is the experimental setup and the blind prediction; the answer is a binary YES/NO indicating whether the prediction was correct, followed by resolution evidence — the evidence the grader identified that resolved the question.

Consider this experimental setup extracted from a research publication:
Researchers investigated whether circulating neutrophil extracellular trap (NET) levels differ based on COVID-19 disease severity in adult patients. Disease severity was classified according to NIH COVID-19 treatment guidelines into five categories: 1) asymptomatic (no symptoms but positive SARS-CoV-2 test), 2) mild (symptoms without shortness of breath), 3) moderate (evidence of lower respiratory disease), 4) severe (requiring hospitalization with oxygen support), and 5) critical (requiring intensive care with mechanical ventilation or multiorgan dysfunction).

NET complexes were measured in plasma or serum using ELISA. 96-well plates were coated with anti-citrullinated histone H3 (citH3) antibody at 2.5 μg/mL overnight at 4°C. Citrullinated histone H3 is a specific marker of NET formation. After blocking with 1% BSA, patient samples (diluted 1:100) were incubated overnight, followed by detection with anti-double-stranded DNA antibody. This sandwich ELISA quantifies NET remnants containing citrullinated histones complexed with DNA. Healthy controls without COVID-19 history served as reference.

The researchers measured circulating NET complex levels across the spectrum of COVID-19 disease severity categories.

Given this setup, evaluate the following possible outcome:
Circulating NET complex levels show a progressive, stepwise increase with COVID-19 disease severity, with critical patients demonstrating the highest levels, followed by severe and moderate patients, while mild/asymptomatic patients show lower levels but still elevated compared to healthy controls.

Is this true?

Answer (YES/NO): NO